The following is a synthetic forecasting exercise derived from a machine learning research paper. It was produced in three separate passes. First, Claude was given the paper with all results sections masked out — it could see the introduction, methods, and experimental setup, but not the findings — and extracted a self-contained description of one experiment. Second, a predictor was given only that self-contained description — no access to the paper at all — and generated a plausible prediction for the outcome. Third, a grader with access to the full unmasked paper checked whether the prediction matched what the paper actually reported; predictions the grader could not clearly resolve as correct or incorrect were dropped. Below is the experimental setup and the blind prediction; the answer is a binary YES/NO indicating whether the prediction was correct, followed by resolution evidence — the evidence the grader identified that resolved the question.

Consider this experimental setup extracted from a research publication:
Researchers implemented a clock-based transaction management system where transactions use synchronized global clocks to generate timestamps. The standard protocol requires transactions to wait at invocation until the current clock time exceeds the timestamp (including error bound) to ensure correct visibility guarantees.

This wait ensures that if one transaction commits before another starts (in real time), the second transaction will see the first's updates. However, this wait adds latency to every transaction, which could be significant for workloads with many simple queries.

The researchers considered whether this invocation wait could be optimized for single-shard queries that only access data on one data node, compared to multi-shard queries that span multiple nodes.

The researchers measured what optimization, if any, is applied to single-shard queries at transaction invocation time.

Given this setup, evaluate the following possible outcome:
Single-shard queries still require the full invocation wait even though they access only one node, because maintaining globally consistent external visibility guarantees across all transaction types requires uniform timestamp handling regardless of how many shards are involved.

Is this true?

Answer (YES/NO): NO